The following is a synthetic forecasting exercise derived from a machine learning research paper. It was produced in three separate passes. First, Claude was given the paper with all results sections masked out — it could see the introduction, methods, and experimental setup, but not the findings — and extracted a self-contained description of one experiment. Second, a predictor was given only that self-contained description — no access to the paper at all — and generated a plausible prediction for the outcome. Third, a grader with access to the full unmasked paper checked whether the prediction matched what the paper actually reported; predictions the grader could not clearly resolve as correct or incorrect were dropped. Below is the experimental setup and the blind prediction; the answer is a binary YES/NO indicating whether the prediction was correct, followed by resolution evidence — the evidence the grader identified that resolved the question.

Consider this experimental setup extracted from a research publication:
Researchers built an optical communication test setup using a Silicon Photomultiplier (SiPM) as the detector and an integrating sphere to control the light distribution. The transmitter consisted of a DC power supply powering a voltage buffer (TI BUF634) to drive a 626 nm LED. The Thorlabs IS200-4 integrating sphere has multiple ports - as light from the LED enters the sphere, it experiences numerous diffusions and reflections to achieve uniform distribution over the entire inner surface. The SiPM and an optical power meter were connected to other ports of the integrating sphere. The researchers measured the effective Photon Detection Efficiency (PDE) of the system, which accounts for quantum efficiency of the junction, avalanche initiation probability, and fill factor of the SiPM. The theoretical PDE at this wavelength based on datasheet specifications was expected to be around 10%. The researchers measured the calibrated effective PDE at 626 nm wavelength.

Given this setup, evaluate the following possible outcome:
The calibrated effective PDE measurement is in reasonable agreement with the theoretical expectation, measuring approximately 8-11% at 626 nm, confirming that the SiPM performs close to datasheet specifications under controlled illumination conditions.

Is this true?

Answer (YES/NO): NO